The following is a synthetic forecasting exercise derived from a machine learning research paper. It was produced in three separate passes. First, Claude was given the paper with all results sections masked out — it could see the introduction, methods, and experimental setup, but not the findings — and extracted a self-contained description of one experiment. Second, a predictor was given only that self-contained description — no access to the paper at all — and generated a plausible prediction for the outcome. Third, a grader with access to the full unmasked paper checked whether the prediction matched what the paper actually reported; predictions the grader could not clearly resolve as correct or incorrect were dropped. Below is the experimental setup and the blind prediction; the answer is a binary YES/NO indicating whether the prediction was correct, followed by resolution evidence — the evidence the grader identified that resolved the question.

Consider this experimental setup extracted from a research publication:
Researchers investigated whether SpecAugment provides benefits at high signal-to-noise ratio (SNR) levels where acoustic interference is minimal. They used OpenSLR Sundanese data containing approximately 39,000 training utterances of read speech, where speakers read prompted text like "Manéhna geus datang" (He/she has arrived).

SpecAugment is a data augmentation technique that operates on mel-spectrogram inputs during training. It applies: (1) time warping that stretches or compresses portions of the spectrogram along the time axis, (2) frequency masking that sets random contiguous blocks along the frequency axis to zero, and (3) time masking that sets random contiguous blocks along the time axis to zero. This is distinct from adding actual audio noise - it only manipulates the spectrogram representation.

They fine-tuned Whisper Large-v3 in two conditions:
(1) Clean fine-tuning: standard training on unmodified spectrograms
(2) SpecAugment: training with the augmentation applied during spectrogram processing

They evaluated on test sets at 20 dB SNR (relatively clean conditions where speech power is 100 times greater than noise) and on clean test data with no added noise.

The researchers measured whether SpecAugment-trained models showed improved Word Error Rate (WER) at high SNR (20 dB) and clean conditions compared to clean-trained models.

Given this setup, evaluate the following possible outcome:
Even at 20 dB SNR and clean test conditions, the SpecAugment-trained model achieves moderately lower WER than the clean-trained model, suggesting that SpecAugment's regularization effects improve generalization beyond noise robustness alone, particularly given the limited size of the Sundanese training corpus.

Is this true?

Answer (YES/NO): NO